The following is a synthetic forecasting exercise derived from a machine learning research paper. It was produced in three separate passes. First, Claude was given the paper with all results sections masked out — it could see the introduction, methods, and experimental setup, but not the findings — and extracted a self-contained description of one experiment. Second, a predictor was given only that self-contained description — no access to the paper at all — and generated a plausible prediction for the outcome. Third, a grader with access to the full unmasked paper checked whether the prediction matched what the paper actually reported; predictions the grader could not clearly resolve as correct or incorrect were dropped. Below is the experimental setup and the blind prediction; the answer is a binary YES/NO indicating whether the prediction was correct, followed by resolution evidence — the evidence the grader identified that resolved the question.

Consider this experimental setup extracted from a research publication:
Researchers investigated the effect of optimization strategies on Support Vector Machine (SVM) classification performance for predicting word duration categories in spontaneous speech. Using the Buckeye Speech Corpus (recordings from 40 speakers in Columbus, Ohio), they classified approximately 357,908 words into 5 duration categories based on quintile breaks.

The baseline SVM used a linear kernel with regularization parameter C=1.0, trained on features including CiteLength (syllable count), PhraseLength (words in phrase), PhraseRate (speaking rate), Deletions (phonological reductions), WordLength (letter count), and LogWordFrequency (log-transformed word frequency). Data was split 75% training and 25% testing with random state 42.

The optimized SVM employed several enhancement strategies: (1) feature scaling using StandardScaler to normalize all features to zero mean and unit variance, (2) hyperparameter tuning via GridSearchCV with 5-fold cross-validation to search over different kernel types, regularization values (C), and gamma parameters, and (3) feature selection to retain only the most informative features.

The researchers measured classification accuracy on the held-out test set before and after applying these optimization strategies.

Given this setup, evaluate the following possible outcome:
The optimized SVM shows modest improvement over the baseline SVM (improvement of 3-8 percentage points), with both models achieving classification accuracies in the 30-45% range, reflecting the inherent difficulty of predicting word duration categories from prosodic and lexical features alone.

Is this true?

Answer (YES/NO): NO